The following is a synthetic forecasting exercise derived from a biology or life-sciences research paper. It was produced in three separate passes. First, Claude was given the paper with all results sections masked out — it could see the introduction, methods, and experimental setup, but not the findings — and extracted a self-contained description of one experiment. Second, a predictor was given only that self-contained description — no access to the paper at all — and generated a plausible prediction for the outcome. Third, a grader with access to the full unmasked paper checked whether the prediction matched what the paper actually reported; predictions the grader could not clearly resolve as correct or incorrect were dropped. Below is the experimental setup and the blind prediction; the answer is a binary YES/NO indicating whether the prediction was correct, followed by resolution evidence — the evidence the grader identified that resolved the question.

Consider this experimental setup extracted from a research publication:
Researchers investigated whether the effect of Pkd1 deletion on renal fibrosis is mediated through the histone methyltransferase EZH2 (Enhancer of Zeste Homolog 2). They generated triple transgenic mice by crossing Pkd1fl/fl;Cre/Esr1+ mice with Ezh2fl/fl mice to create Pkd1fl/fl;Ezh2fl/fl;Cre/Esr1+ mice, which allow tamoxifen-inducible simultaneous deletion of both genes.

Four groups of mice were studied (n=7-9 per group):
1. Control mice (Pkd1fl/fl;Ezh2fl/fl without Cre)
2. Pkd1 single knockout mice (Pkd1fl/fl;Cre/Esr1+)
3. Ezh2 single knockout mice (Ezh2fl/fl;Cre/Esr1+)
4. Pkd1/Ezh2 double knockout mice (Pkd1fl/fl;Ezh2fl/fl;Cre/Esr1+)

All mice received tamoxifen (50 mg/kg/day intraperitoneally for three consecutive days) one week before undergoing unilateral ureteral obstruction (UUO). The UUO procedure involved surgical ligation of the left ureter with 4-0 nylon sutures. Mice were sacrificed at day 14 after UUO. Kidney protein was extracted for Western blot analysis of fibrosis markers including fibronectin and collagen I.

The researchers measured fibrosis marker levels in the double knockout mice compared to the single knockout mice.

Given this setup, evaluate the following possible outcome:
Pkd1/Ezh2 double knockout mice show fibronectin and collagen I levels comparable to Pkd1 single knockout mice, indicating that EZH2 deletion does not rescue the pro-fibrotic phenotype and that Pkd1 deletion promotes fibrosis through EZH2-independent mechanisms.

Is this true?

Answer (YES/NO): NO